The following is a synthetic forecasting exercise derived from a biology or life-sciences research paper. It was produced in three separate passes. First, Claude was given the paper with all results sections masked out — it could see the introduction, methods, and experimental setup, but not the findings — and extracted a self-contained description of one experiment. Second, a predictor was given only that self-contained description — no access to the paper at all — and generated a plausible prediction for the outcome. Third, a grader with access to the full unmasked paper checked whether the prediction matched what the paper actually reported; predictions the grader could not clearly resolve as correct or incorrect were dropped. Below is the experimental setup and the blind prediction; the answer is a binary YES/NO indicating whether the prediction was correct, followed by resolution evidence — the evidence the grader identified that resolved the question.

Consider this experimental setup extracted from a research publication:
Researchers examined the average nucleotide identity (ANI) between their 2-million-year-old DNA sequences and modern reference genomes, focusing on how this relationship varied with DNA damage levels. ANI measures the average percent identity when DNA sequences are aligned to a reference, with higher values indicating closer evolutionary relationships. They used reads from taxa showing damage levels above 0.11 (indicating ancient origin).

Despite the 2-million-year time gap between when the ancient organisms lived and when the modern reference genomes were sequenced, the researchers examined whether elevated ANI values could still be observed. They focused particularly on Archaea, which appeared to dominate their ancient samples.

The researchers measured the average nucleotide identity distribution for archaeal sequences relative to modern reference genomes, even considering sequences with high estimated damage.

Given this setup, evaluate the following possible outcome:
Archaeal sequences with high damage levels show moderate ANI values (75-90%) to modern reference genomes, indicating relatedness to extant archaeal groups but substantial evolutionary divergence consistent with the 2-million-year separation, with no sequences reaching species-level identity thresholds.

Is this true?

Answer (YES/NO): NO